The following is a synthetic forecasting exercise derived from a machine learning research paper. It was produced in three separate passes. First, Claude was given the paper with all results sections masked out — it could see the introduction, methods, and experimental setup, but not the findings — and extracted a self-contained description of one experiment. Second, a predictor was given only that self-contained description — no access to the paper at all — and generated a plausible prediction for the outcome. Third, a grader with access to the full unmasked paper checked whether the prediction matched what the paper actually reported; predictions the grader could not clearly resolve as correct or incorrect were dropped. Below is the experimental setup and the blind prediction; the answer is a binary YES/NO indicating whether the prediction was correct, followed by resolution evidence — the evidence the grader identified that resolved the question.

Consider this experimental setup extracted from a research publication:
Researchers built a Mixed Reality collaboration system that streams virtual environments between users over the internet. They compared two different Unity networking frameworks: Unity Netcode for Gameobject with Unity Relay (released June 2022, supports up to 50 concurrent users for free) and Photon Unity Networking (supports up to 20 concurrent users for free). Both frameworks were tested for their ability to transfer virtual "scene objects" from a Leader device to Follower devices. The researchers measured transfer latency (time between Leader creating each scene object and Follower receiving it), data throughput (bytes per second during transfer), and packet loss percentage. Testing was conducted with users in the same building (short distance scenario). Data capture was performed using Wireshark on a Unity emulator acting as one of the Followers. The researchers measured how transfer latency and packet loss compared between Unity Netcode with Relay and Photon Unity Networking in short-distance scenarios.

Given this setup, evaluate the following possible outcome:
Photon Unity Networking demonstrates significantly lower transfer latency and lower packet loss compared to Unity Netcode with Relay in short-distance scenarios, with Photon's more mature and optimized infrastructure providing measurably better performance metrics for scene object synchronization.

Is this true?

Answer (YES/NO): NO